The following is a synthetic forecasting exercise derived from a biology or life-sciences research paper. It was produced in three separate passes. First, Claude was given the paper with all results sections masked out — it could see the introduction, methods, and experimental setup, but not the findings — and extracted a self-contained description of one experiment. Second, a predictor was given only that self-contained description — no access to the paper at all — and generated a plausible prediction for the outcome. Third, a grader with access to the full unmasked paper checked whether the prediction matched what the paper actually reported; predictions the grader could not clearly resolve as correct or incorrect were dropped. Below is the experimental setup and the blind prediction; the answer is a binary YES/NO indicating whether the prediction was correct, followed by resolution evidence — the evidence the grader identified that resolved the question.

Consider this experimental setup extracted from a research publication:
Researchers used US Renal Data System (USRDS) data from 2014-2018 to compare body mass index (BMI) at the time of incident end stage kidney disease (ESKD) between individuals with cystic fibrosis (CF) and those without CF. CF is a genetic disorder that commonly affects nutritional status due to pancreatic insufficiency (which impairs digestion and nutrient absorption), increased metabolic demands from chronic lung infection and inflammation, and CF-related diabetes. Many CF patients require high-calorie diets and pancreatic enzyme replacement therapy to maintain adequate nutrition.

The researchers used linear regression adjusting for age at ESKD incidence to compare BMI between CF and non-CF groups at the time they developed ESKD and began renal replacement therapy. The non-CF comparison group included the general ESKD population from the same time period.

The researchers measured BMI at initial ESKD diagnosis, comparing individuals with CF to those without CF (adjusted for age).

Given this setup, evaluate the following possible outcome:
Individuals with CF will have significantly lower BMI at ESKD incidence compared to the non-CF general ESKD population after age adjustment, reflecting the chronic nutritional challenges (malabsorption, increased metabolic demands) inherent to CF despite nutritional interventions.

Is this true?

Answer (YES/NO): YES